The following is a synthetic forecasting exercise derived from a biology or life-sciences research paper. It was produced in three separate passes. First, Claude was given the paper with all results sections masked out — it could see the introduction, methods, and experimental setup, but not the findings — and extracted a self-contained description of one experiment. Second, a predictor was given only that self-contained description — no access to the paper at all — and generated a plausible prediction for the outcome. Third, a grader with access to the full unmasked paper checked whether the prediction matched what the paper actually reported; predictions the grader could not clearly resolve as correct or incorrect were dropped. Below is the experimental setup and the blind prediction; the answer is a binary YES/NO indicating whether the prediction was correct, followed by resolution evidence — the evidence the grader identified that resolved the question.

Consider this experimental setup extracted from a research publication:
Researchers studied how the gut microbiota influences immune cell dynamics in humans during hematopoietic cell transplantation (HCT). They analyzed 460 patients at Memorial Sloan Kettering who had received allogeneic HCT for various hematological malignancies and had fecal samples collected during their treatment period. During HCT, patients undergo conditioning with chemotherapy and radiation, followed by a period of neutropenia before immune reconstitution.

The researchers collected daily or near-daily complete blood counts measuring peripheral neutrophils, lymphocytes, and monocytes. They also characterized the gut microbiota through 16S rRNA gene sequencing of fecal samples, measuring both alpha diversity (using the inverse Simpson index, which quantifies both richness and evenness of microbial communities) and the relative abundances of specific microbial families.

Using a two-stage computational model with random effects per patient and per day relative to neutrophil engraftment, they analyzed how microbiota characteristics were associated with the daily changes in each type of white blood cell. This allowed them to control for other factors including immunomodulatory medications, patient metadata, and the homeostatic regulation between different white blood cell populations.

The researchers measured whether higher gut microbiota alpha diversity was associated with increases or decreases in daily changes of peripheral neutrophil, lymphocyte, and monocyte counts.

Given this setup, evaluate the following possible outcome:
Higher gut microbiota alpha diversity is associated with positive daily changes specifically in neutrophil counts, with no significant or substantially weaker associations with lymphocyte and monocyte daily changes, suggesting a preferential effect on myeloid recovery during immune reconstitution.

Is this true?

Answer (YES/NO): NO